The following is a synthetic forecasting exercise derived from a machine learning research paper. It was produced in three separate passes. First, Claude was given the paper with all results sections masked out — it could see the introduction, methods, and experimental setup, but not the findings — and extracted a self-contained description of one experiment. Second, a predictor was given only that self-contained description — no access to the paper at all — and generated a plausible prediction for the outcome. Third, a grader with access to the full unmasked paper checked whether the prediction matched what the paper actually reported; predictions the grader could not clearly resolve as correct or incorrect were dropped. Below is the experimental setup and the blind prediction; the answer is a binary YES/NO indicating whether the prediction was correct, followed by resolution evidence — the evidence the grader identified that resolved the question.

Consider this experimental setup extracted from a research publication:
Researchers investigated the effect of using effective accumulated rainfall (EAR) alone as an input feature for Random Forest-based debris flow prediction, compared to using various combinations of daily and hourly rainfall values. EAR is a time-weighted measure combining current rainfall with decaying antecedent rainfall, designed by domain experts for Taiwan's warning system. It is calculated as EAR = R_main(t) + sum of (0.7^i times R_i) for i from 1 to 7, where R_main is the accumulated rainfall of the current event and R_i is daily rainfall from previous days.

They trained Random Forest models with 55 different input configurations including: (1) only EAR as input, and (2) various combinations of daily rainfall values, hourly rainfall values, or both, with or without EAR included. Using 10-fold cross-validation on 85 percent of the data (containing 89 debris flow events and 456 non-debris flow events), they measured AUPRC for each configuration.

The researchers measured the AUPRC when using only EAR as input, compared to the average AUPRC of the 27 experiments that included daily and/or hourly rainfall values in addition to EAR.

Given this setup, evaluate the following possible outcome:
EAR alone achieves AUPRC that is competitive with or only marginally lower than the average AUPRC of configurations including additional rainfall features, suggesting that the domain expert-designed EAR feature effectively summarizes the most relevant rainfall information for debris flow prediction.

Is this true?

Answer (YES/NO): NO